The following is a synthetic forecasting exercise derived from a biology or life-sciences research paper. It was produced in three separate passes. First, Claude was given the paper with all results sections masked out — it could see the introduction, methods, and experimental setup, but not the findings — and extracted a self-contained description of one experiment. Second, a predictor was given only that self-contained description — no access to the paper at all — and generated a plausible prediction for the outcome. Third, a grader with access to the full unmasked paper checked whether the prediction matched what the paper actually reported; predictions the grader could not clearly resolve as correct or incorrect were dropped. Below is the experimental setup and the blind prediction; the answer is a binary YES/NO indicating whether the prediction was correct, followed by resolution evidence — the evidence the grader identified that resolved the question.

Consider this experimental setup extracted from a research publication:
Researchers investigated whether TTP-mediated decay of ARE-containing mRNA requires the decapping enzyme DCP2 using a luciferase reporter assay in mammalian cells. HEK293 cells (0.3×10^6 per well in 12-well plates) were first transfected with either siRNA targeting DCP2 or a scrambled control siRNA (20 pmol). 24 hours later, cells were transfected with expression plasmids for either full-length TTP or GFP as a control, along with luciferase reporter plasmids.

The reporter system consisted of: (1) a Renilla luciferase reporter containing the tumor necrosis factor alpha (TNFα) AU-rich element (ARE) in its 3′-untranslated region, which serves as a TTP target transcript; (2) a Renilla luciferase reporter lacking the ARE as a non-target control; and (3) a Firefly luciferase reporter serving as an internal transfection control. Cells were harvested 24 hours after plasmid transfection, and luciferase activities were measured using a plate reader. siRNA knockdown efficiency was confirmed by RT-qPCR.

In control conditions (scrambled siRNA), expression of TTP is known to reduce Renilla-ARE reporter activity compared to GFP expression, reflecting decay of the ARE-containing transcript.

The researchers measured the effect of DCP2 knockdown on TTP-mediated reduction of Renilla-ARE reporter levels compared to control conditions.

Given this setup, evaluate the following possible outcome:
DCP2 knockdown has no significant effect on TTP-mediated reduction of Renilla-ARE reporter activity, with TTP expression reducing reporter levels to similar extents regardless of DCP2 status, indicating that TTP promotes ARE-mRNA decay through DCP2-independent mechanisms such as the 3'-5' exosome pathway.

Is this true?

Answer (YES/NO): YES